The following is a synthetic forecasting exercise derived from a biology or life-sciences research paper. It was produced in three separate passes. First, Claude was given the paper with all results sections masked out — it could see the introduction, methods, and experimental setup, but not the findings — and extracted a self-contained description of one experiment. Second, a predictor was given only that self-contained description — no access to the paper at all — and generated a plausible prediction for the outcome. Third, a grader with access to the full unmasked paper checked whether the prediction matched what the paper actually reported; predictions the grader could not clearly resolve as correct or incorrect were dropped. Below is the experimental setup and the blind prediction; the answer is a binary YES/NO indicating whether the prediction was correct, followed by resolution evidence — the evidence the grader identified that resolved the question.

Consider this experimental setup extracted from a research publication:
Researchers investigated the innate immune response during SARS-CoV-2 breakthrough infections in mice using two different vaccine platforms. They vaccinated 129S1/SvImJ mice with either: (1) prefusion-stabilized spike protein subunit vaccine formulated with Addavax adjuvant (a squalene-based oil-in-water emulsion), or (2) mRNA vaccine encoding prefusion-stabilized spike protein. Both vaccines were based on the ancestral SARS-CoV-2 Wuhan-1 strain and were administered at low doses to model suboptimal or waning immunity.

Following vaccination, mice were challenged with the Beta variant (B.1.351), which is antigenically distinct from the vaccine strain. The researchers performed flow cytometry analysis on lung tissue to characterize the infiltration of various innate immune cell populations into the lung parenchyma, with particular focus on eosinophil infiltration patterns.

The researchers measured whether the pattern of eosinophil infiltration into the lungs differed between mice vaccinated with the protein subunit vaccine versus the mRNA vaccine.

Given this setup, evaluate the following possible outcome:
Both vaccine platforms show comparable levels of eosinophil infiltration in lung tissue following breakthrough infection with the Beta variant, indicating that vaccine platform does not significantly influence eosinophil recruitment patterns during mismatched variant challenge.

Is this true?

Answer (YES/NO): YES